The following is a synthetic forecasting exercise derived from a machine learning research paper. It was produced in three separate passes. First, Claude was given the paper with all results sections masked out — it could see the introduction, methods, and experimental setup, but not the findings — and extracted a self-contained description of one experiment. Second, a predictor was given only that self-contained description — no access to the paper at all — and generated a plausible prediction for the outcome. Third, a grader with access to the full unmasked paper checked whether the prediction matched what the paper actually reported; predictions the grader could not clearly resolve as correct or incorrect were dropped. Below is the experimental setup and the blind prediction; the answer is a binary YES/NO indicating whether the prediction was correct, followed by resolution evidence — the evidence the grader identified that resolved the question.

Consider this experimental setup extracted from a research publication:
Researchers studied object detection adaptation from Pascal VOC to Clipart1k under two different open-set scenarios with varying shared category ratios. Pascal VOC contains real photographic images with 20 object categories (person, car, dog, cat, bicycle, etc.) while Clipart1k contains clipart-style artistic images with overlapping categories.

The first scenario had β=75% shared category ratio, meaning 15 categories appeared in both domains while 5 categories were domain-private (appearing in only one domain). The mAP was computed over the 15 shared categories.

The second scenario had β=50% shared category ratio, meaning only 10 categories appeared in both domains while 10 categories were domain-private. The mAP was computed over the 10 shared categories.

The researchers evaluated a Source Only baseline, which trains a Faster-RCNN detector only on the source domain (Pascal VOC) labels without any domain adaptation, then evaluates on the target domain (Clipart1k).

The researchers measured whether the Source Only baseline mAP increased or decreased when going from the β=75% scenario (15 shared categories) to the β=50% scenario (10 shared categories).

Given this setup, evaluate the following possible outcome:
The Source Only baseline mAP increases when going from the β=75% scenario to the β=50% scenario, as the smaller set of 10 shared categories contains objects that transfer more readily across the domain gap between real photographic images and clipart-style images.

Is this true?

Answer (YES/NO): YES